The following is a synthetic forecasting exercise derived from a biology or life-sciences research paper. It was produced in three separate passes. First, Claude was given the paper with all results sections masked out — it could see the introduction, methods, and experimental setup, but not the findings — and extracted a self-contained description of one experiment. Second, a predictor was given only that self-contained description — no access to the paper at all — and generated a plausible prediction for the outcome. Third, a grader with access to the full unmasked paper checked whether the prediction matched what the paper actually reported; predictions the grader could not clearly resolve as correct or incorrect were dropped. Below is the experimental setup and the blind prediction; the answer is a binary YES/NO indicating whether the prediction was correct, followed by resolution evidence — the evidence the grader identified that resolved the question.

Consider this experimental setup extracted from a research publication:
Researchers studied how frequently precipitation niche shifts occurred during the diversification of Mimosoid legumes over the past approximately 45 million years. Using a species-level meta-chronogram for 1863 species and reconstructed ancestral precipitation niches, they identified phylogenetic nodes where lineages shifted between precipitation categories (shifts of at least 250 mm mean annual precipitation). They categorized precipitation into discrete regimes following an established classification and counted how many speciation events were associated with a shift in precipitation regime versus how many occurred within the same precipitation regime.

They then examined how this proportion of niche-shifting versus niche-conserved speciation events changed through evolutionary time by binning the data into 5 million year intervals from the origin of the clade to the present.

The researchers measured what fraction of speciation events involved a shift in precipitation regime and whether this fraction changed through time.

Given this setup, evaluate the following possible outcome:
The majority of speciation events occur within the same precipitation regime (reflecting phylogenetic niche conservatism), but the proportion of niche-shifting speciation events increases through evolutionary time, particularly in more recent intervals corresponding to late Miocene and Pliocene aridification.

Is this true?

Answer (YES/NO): NO